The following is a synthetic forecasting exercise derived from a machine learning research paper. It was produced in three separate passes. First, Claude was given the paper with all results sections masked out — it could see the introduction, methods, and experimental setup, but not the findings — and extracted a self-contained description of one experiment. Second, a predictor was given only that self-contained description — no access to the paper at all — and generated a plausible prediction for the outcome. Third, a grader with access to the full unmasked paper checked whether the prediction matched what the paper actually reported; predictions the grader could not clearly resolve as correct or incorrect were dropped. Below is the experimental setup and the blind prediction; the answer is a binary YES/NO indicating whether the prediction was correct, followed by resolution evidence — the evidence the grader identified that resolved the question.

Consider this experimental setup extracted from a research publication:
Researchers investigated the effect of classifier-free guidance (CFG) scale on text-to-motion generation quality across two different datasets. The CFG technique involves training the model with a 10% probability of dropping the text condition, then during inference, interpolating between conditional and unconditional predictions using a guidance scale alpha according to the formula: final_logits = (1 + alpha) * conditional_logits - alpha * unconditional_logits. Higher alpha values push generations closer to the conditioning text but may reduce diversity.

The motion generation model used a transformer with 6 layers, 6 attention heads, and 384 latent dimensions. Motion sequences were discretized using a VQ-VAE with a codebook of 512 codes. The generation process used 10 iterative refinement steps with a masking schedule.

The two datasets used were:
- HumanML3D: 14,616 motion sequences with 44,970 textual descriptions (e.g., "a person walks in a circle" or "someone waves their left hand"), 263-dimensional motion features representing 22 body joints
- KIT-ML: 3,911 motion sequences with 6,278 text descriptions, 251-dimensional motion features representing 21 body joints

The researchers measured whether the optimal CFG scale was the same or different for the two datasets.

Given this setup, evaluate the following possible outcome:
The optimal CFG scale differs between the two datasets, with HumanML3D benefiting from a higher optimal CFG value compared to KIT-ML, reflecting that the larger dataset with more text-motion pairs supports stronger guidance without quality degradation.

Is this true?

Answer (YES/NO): YES